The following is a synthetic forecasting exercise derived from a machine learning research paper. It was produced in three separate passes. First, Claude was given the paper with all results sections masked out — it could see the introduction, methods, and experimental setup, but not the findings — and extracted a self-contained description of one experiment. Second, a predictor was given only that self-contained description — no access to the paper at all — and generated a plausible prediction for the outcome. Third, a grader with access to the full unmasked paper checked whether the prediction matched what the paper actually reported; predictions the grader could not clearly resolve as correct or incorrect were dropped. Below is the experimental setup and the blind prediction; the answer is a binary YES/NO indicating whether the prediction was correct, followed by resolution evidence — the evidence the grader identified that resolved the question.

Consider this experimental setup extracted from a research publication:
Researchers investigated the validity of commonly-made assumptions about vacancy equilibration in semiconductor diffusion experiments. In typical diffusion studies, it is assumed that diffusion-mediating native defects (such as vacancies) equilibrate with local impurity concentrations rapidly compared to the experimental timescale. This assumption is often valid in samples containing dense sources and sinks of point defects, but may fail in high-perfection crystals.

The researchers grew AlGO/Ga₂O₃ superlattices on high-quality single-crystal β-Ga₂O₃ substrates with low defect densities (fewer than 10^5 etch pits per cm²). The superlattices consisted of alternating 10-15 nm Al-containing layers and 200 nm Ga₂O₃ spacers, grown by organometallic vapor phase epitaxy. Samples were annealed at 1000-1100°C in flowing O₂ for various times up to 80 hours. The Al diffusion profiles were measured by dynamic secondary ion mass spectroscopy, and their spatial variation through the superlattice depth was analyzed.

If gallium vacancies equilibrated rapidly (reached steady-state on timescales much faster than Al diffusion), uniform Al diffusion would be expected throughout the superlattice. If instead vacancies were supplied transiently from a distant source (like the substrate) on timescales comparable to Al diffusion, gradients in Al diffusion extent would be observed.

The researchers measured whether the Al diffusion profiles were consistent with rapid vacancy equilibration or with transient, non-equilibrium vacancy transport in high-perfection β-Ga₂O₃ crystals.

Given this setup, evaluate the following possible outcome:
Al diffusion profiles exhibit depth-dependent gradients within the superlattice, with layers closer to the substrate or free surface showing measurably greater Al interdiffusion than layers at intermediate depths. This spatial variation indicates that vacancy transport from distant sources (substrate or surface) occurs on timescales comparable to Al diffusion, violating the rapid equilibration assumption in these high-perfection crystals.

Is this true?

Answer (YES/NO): NO